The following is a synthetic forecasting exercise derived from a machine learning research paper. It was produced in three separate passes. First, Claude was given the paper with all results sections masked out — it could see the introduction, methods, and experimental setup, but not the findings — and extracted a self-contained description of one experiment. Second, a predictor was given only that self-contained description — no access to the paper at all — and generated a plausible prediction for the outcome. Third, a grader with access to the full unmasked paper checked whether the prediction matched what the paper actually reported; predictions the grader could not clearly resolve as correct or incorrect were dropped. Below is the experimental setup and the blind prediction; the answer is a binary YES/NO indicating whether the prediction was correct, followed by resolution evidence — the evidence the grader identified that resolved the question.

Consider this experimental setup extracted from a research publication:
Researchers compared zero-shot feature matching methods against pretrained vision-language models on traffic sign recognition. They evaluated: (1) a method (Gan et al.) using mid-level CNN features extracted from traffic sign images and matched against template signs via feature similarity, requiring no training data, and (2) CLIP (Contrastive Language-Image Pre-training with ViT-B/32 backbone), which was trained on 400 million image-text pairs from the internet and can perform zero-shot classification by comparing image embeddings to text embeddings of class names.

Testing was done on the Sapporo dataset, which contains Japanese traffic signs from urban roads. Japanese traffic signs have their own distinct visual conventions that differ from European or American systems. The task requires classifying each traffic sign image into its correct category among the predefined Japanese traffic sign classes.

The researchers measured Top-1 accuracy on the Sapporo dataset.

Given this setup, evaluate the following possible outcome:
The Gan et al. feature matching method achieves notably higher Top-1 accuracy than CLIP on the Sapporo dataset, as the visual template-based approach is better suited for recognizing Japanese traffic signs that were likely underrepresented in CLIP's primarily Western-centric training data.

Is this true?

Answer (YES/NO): YES